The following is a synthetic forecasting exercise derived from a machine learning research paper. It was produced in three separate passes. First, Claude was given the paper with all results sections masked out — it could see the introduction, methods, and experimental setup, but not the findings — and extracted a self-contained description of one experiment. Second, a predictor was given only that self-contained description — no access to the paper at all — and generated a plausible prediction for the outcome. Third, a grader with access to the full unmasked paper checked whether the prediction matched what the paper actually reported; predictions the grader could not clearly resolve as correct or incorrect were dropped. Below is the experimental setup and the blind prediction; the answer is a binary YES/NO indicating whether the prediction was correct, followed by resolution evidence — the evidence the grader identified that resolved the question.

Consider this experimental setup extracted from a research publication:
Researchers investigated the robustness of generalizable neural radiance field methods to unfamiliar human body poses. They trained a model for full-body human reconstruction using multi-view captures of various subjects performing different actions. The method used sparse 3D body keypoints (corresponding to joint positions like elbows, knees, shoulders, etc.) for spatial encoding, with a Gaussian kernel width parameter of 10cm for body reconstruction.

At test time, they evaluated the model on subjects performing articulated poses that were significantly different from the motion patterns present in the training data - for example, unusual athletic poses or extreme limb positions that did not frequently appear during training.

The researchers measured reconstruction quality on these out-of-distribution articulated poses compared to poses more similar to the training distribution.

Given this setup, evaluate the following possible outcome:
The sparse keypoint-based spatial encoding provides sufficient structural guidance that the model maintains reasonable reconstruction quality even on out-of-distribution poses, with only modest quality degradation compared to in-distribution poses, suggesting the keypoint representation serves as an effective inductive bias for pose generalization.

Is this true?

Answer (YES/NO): NO